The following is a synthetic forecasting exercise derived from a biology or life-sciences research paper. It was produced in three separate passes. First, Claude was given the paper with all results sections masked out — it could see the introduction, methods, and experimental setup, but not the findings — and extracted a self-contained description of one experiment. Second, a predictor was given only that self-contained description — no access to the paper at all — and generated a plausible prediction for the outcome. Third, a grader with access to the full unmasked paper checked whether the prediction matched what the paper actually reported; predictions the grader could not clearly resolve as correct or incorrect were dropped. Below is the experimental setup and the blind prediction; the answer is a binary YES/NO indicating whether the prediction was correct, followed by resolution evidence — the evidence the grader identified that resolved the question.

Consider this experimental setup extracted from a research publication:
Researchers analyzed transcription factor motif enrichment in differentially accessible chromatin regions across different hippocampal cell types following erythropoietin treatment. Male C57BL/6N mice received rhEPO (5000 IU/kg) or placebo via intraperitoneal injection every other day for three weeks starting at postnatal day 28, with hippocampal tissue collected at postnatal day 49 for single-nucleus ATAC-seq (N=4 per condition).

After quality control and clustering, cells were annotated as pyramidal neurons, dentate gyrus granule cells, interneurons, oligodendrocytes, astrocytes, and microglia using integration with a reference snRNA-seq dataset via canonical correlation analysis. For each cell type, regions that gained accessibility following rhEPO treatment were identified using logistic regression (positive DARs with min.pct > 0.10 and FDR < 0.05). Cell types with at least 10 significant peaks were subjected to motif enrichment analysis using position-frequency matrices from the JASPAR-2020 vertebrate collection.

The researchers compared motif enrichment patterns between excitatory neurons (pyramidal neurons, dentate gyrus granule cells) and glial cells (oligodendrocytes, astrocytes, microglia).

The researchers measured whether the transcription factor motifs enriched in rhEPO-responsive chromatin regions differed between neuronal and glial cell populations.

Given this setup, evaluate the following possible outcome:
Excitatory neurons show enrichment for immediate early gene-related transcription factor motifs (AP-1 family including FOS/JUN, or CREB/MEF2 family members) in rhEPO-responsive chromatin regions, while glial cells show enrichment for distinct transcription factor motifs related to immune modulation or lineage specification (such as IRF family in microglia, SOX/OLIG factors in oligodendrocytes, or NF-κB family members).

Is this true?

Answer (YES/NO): NO